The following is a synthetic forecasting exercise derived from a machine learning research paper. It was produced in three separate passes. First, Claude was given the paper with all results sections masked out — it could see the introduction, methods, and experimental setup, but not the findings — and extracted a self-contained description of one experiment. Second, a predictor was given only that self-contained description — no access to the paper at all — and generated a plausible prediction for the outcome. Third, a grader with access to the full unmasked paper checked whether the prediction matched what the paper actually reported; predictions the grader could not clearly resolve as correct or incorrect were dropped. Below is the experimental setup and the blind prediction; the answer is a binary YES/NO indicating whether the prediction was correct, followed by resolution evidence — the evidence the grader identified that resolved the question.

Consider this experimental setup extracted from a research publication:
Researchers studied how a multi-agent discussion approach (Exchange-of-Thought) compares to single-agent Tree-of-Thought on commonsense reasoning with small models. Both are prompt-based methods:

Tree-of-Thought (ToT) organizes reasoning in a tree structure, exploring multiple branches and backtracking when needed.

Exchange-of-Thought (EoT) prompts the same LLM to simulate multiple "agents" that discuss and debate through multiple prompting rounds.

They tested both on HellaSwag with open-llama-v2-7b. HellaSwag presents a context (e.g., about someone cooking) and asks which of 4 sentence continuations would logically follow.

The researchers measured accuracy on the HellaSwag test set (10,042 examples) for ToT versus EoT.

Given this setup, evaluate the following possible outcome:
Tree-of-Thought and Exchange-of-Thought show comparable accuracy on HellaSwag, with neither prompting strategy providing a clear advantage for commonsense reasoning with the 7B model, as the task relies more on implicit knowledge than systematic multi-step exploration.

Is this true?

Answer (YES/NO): NO